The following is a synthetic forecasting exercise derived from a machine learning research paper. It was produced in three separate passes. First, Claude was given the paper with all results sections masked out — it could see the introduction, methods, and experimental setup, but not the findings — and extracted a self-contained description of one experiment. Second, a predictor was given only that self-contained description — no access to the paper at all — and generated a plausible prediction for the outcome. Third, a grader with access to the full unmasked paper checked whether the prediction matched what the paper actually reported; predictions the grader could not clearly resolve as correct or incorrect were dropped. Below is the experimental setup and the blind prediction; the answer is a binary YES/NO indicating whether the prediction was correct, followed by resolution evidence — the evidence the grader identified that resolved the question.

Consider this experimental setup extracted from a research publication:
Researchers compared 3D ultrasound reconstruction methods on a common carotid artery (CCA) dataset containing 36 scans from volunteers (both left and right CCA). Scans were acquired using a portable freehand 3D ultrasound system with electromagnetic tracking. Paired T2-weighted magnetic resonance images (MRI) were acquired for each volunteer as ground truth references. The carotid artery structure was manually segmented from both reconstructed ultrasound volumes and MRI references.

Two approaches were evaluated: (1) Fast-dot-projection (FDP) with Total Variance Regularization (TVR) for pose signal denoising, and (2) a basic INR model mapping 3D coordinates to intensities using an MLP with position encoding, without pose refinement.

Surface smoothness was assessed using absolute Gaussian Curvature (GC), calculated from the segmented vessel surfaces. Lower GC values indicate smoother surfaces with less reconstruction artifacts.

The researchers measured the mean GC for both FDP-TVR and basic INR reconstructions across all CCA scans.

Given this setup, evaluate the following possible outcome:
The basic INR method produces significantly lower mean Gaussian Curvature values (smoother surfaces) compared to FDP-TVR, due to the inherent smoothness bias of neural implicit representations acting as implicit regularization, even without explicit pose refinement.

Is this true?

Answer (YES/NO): NO